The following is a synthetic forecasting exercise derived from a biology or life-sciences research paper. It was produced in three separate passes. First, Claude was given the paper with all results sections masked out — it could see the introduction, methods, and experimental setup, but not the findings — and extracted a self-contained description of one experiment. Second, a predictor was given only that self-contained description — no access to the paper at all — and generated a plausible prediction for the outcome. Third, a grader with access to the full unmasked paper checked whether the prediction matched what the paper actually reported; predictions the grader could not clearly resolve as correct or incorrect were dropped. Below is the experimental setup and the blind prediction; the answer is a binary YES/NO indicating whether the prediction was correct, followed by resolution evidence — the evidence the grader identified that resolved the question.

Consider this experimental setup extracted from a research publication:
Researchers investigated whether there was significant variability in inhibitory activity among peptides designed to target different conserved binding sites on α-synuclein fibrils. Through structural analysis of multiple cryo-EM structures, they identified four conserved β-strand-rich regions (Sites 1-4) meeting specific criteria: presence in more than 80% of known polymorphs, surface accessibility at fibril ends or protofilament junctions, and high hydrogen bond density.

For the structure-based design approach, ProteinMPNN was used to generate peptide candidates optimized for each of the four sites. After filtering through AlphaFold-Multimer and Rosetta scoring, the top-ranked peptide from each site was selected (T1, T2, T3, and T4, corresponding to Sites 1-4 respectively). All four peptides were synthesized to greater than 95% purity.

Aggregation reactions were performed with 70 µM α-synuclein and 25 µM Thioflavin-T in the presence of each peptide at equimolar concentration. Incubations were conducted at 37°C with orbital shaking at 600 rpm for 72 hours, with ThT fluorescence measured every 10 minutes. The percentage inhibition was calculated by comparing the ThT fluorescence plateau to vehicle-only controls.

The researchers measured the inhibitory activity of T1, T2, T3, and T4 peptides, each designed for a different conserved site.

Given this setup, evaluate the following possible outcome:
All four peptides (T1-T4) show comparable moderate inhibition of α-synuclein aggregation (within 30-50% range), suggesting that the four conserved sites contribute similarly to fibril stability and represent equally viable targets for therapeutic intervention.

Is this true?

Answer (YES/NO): NO